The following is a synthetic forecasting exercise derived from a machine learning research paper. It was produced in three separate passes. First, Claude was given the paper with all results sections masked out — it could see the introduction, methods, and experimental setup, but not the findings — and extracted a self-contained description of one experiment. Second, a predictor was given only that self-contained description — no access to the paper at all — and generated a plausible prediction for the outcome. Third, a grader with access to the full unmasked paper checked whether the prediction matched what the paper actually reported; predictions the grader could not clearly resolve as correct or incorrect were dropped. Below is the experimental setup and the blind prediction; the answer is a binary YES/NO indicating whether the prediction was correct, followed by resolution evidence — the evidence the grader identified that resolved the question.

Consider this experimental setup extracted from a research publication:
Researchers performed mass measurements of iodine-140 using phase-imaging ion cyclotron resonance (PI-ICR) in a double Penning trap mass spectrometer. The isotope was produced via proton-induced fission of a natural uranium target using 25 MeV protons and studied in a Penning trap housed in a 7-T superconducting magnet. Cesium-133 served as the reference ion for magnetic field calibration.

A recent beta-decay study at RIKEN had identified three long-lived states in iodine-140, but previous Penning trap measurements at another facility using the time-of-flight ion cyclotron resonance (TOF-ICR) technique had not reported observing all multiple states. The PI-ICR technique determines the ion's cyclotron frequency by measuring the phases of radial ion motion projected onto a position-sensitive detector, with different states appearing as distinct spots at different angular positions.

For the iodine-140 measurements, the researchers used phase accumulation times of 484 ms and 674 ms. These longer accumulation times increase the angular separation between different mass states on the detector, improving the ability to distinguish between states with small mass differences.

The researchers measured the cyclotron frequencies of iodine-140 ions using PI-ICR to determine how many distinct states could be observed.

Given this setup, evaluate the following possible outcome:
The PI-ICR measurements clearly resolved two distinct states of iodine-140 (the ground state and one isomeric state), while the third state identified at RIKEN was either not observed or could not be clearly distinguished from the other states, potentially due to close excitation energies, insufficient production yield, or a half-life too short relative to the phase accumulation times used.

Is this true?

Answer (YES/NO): NO